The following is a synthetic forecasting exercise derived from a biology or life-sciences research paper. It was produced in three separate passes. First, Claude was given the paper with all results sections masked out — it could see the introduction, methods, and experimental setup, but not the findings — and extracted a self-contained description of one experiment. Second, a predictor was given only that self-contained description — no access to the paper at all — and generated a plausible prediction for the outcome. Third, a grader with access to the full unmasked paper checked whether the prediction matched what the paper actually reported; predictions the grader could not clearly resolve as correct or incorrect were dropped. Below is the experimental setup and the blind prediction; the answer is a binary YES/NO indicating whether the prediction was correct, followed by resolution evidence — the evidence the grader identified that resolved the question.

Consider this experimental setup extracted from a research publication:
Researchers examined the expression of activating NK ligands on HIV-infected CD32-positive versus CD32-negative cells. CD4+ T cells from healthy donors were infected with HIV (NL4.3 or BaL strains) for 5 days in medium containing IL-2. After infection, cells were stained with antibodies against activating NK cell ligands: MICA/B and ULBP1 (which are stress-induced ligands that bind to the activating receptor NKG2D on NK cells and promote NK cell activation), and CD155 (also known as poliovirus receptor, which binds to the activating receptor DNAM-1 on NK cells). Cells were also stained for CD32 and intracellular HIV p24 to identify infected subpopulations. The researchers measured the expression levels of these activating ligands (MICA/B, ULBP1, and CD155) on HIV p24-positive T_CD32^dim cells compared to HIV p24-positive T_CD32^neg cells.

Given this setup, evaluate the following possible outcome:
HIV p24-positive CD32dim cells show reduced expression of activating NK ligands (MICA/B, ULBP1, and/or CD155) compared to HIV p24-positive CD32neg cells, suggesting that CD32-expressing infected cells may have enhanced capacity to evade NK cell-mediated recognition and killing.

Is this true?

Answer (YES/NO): NO